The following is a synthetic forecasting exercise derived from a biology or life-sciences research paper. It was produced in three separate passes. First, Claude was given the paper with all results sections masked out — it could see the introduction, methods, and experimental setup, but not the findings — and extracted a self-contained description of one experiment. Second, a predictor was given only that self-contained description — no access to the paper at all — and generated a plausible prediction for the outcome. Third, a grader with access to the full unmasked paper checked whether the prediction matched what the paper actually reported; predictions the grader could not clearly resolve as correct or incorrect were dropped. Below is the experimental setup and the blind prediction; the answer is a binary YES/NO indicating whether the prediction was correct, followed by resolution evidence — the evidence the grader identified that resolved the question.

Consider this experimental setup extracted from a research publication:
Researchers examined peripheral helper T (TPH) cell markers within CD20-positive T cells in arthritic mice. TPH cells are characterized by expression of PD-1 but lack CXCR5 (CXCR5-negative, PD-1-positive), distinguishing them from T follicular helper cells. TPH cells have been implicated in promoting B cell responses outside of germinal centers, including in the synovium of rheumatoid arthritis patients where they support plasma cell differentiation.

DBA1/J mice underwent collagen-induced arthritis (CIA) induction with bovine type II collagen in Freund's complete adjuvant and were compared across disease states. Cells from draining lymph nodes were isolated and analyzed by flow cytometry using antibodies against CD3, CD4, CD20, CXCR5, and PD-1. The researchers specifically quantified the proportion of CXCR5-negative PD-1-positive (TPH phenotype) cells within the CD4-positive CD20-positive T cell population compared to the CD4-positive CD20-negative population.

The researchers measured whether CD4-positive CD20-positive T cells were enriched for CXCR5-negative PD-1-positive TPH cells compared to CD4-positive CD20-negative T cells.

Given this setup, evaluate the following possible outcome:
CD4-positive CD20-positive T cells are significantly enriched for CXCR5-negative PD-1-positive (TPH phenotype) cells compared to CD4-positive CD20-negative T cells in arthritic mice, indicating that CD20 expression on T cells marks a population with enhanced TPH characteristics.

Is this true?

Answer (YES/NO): YES